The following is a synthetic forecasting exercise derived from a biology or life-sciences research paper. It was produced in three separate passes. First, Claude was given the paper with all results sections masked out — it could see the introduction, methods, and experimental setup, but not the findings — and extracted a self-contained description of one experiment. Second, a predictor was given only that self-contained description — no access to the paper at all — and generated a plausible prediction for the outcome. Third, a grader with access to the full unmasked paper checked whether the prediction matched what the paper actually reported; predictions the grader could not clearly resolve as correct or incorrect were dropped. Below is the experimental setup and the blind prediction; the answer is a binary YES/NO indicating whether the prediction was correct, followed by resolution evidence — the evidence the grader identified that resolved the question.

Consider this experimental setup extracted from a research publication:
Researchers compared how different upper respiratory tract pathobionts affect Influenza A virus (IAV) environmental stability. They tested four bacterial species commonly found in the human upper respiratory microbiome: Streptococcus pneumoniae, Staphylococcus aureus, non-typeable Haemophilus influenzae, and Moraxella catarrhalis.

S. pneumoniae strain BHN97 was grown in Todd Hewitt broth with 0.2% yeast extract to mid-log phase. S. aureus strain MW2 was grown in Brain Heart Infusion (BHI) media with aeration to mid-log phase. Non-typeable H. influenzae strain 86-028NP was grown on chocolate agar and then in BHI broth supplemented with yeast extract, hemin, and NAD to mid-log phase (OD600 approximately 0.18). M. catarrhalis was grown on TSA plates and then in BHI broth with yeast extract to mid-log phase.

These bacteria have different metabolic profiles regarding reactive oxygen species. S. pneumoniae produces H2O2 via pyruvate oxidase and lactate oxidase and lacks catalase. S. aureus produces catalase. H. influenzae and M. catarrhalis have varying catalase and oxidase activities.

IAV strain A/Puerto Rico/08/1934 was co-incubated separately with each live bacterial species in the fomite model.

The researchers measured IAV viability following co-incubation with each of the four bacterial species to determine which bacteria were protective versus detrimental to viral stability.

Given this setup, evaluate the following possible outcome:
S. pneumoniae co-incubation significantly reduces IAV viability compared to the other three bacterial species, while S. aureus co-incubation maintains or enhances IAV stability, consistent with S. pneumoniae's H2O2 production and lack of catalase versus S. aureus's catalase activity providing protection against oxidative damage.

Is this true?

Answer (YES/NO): YES